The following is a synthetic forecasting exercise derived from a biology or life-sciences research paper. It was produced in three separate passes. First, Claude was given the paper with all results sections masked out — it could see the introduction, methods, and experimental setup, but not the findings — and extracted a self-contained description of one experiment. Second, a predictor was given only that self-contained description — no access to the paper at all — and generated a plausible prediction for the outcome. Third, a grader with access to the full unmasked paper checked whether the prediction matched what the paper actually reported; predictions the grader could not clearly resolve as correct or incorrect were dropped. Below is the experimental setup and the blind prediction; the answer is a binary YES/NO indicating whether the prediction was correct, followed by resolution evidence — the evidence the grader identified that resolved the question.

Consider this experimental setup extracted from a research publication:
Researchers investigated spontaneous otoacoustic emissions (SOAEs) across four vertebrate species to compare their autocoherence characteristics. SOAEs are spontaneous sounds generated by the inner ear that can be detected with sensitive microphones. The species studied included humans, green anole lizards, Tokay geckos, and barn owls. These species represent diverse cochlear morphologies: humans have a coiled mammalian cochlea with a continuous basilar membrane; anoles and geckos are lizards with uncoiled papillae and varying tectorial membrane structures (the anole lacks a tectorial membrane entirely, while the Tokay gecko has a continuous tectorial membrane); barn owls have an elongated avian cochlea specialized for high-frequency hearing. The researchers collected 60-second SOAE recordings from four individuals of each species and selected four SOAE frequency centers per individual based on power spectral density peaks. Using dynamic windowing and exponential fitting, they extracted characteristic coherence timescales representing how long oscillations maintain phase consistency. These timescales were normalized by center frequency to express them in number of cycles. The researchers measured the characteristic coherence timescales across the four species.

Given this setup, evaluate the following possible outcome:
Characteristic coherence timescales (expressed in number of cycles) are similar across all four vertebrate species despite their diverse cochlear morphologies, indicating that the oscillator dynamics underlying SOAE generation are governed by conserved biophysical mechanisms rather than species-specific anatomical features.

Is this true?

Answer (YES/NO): NO